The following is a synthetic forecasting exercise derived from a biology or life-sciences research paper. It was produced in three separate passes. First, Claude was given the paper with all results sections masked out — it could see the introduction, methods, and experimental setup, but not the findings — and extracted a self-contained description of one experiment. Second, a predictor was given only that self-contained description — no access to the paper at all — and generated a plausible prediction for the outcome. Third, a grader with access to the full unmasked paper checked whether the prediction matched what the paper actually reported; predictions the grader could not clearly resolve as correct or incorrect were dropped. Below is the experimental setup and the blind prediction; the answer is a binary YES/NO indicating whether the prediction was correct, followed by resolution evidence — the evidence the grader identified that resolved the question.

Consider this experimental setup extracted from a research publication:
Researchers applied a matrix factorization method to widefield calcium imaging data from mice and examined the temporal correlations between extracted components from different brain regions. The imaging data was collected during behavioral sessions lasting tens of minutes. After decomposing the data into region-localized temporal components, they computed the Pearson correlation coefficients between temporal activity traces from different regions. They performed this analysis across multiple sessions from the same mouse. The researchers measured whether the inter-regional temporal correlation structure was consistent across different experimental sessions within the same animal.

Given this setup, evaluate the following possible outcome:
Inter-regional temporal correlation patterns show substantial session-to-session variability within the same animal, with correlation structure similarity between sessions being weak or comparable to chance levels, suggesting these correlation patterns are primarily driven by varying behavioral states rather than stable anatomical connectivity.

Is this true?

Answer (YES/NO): NO